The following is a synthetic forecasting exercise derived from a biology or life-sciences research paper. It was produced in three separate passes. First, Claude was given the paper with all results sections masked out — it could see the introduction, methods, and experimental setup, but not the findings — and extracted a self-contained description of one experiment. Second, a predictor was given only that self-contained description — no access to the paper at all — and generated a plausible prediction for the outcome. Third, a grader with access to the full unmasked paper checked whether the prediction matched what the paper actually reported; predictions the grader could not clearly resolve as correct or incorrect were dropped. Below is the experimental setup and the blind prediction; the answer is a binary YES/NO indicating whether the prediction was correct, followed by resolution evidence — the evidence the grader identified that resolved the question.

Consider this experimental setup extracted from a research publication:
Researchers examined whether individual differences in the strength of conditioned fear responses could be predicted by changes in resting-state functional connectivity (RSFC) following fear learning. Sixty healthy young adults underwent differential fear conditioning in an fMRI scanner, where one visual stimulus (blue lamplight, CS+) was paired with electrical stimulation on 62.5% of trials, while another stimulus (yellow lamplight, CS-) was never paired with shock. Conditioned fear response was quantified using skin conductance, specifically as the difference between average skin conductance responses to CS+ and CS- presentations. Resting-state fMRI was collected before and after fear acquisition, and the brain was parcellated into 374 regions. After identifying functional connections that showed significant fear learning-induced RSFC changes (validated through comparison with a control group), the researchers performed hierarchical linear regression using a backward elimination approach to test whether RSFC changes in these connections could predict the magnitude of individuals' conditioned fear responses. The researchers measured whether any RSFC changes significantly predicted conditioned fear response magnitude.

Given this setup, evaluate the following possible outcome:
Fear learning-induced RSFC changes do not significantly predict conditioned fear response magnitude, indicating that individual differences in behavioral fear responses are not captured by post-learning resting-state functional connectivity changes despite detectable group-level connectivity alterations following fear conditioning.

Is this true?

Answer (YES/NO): NO